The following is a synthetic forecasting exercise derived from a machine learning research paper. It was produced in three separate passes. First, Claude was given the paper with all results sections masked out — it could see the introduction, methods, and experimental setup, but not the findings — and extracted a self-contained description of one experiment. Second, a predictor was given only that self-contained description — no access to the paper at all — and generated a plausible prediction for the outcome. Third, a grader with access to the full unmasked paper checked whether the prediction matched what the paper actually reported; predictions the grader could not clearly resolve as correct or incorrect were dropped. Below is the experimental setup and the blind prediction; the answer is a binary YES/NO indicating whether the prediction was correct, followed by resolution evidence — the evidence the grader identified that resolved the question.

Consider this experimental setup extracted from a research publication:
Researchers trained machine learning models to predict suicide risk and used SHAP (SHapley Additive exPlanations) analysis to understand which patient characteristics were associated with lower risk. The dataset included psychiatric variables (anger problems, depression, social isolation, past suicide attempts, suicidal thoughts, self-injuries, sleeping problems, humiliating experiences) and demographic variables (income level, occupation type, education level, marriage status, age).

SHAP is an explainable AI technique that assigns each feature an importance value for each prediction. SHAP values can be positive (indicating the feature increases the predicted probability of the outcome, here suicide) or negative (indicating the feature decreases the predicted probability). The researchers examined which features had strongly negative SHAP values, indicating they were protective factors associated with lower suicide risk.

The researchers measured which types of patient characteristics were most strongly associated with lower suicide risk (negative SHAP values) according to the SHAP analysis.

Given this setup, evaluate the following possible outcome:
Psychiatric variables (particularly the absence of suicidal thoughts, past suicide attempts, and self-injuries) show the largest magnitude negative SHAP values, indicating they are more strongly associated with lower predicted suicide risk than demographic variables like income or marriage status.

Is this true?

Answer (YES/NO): NO